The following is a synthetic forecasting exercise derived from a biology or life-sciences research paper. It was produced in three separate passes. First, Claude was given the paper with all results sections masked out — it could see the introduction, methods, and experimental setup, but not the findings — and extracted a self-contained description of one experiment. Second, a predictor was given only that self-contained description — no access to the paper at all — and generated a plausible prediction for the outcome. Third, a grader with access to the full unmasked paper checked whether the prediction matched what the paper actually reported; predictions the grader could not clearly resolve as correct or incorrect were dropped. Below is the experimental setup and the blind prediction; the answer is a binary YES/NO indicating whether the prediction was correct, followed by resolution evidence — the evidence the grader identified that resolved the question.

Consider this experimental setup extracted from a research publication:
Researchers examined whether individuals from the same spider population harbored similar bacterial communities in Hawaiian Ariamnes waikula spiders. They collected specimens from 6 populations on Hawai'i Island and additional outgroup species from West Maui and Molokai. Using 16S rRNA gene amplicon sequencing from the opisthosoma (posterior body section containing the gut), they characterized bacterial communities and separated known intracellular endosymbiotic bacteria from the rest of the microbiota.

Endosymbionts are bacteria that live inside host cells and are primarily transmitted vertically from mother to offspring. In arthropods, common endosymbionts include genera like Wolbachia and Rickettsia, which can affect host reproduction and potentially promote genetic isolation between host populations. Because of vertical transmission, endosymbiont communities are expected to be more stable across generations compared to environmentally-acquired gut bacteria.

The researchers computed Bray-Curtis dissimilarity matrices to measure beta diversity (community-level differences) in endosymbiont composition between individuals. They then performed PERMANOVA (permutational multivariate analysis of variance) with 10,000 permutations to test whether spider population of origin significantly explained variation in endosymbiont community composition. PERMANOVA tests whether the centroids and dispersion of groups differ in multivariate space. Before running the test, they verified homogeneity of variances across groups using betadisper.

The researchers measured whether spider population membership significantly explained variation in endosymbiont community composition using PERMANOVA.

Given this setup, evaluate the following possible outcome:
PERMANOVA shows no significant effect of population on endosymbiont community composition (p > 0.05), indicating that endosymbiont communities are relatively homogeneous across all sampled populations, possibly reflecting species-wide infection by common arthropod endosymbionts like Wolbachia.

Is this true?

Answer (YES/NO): NO